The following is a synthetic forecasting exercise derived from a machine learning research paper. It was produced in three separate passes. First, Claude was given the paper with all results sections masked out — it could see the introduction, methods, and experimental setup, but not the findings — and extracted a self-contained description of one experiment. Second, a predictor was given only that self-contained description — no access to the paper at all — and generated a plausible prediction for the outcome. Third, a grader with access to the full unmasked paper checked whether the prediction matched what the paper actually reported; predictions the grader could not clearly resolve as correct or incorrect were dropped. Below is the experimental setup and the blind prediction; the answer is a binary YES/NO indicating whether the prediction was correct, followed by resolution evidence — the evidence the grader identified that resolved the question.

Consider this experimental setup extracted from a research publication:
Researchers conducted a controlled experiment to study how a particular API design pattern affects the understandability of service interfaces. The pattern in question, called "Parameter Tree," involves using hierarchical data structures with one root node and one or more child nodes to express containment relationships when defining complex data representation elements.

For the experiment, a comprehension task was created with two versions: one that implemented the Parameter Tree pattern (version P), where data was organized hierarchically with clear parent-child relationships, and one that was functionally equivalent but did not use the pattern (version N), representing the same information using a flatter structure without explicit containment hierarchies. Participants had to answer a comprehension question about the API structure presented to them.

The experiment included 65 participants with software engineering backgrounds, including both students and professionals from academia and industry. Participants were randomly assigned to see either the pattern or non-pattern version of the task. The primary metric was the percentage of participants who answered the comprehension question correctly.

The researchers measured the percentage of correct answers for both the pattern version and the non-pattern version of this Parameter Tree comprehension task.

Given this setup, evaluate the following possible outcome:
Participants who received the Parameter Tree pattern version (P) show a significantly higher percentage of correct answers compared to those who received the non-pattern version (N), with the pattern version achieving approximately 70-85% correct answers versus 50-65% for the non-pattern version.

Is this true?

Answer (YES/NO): NO